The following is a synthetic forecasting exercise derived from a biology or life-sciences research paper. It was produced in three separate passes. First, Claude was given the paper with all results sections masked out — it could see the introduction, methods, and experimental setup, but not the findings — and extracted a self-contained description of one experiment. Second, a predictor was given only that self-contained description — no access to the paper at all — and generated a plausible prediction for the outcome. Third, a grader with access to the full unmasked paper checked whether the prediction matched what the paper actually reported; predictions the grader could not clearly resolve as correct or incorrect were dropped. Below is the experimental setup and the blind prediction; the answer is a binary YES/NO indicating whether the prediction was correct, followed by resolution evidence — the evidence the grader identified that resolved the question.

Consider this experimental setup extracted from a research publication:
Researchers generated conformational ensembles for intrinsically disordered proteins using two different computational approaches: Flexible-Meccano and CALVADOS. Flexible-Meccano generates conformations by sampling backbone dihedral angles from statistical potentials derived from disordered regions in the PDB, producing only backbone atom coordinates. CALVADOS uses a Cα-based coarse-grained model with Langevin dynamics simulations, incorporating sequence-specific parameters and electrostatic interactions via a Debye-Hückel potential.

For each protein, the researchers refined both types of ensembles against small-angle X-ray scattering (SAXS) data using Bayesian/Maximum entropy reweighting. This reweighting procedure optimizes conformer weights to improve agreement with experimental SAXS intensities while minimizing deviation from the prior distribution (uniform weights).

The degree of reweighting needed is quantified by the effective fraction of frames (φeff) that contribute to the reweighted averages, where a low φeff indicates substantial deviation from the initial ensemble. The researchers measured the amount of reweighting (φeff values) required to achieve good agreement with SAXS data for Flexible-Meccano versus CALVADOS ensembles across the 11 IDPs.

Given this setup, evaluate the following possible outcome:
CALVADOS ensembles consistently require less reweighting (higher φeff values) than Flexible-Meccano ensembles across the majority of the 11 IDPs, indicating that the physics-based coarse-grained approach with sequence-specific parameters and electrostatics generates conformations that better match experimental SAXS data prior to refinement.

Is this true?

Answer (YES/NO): NO